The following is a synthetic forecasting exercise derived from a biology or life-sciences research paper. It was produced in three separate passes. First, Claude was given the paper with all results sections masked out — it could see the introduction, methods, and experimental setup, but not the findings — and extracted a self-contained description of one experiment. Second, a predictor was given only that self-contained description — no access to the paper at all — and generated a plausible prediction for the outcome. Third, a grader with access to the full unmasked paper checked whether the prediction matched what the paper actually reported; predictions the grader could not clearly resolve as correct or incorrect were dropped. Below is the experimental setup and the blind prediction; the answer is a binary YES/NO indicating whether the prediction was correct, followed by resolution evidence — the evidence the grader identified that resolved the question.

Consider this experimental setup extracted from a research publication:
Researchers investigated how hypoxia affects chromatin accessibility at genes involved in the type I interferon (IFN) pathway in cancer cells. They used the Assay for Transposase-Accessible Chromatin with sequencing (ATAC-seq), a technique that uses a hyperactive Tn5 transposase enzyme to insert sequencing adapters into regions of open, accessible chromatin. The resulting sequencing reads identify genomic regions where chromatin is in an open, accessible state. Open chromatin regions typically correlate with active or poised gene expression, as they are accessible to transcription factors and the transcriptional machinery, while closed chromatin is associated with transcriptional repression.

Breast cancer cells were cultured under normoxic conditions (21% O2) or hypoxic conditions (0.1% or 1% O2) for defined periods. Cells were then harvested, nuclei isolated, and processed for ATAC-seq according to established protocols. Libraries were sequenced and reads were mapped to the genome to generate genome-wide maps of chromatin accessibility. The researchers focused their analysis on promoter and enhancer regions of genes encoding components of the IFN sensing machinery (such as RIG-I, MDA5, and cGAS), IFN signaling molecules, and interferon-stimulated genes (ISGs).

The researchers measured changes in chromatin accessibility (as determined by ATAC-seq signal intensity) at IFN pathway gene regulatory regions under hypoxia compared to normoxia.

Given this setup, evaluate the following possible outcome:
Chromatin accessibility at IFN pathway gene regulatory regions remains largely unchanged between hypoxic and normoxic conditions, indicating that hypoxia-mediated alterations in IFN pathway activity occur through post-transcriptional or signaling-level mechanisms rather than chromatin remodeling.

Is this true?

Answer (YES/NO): NO